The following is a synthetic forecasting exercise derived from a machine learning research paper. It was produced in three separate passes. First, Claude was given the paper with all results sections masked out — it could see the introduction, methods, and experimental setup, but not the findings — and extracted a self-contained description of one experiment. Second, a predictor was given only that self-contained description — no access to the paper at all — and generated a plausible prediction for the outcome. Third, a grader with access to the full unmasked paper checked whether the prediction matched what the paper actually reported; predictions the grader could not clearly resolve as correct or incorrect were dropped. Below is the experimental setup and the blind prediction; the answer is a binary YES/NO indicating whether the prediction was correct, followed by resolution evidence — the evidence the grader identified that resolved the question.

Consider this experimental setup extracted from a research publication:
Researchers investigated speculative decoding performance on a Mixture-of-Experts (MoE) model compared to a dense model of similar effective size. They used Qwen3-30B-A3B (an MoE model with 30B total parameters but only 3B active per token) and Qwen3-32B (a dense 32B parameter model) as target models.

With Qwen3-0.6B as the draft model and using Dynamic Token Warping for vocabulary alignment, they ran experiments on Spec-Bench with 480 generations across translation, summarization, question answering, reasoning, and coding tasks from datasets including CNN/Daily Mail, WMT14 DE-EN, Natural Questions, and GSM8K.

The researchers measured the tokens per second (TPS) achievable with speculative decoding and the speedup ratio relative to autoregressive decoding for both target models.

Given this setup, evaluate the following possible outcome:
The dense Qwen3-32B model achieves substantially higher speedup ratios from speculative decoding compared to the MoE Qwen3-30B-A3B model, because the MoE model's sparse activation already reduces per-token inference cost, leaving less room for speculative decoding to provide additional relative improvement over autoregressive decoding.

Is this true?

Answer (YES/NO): YES